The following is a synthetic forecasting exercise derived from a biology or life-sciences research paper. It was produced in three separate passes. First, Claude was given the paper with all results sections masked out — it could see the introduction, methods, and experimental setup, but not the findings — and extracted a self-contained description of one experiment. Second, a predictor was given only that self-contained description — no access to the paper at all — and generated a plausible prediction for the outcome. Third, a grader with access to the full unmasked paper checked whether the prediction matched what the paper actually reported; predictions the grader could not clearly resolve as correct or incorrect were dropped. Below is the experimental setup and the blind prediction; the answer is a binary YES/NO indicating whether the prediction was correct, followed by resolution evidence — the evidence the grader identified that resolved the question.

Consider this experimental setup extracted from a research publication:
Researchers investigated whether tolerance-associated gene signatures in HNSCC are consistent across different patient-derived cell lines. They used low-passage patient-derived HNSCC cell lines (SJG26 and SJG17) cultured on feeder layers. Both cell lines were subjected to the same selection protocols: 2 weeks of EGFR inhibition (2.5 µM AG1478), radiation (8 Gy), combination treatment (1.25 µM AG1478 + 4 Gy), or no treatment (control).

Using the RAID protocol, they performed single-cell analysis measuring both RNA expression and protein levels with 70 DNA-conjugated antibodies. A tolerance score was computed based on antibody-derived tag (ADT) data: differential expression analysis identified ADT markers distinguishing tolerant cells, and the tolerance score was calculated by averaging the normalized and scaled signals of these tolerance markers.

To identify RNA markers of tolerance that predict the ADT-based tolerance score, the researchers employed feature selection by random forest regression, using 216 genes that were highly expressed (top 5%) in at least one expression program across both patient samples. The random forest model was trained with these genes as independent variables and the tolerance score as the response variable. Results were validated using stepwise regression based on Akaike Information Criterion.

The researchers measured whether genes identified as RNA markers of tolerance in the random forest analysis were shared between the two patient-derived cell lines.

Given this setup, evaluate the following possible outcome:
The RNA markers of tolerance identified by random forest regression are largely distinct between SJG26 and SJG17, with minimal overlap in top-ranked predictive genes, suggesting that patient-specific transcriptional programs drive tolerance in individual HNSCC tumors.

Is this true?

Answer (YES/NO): NO